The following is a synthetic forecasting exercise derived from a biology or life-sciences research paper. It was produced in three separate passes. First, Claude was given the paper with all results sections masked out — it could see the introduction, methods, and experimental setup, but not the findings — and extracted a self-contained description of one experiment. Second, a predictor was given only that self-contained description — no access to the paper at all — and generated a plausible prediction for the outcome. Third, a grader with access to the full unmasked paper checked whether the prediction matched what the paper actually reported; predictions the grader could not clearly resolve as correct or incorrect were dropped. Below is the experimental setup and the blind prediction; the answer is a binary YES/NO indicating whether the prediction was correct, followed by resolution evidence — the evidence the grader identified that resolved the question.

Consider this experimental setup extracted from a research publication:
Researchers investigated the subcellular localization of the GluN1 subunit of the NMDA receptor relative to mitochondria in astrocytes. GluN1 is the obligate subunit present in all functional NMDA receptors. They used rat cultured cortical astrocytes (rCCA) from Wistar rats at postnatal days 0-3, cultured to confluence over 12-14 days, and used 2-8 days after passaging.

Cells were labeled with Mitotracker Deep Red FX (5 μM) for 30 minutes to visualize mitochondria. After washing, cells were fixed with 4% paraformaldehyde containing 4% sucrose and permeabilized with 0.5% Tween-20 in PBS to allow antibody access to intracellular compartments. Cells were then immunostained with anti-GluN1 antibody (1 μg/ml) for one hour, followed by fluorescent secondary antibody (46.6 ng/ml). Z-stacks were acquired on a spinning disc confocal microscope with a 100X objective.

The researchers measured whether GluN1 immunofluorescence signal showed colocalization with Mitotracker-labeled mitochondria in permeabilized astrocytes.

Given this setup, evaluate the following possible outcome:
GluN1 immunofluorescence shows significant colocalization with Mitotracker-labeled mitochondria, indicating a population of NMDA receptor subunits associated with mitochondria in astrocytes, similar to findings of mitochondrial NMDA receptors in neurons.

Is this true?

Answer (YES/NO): NO